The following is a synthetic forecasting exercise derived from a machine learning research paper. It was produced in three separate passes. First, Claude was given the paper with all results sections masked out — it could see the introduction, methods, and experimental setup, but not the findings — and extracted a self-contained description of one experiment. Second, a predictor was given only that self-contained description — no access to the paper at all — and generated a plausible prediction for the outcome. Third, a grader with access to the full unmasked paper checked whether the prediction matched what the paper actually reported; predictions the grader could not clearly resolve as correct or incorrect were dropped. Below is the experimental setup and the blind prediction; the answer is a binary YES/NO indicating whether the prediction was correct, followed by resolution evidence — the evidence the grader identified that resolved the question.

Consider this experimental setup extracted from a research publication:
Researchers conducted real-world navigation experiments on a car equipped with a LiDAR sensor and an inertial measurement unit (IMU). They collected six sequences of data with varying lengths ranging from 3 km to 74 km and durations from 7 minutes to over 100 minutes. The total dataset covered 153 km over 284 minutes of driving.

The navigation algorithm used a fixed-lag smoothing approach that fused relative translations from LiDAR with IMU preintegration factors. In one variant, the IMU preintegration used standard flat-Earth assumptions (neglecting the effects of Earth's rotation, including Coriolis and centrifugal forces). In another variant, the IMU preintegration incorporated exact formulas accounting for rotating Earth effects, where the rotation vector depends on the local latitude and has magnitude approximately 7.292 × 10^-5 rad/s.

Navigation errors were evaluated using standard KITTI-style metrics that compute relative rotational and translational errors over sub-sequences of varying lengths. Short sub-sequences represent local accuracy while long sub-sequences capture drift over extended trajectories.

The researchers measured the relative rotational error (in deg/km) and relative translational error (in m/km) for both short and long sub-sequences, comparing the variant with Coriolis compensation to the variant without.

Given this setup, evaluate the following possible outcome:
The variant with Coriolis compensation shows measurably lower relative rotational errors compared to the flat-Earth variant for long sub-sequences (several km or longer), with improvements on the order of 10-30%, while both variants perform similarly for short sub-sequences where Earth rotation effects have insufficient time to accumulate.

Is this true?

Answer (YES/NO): NO